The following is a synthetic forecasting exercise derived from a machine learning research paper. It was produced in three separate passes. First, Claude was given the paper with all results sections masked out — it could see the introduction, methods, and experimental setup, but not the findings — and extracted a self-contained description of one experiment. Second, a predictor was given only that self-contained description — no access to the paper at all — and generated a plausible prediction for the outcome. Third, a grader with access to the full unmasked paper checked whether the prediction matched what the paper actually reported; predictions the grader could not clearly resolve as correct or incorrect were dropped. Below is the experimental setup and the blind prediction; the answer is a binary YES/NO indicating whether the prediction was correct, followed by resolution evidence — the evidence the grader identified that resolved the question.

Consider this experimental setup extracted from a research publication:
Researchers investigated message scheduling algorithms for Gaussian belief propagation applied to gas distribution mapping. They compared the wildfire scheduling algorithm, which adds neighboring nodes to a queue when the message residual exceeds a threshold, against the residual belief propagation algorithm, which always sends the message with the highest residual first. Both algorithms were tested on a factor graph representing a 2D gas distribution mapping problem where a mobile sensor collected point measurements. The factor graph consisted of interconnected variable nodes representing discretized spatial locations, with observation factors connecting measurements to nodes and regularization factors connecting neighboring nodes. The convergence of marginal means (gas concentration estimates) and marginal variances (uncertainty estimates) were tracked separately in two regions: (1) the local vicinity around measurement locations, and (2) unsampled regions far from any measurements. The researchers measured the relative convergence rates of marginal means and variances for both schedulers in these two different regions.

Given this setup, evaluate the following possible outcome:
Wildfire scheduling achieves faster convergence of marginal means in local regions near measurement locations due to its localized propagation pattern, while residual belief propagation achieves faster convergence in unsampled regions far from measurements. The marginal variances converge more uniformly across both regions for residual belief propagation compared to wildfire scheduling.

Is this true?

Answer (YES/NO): NO